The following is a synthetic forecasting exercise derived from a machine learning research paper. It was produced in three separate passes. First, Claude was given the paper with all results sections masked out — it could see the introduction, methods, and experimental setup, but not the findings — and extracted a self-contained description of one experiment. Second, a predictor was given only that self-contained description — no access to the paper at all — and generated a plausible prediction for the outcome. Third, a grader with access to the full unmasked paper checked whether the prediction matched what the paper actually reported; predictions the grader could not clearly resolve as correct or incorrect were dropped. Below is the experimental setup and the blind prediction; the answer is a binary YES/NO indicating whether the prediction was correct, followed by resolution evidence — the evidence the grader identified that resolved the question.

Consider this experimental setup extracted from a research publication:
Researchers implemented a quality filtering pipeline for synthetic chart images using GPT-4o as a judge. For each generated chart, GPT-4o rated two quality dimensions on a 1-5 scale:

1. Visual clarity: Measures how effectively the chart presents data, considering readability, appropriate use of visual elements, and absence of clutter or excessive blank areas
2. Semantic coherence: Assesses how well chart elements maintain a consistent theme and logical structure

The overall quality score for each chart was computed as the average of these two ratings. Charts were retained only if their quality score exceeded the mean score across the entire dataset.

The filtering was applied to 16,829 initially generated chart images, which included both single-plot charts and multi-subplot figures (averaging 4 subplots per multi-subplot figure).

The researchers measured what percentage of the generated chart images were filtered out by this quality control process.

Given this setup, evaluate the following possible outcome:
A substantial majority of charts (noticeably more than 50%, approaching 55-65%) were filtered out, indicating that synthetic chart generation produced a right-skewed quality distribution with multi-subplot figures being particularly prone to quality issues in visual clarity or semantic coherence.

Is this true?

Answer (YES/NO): NO